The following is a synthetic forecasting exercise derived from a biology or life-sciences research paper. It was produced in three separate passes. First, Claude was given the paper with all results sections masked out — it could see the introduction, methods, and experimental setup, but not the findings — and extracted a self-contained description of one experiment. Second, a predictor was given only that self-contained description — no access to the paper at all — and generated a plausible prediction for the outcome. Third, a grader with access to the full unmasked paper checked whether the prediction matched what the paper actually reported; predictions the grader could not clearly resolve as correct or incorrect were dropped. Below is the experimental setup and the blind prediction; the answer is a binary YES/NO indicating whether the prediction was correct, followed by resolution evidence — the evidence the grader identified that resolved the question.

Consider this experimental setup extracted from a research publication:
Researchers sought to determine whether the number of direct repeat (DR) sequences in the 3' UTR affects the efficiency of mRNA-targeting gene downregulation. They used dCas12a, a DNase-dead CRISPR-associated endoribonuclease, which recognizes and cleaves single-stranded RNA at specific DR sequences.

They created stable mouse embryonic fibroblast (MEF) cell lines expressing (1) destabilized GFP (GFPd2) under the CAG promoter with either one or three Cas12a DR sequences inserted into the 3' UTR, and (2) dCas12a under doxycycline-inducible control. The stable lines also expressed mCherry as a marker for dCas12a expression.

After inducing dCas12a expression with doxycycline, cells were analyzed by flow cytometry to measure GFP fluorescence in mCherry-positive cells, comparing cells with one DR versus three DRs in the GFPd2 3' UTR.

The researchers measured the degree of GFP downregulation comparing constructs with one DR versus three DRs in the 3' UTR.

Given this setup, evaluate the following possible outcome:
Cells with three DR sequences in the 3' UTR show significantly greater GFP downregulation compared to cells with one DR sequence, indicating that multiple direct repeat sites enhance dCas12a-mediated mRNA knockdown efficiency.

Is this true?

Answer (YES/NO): NO